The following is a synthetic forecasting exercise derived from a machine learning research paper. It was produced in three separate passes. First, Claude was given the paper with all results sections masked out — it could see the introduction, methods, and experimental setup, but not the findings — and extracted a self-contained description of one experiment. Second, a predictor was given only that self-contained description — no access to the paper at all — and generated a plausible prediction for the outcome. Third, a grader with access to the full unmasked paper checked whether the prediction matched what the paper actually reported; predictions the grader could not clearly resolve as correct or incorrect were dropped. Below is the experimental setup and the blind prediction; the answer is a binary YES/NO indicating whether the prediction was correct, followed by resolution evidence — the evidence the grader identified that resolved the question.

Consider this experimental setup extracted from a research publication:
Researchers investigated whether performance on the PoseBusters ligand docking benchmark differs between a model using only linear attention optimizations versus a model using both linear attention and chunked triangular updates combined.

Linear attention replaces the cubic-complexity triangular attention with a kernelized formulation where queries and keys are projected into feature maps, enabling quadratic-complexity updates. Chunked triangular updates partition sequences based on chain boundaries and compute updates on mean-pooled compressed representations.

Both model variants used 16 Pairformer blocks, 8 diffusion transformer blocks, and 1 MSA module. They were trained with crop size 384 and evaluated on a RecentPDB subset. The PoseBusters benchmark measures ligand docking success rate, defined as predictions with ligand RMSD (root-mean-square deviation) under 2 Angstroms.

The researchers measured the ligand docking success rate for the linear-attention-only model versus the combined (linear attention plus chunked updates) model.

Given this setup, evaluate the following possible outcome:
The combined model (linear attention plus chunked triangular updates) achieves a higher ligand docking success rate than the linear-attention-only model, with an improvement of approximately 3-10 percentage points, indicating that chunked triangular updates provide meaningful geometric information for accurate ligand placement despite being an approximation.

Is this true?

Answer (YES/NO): NO